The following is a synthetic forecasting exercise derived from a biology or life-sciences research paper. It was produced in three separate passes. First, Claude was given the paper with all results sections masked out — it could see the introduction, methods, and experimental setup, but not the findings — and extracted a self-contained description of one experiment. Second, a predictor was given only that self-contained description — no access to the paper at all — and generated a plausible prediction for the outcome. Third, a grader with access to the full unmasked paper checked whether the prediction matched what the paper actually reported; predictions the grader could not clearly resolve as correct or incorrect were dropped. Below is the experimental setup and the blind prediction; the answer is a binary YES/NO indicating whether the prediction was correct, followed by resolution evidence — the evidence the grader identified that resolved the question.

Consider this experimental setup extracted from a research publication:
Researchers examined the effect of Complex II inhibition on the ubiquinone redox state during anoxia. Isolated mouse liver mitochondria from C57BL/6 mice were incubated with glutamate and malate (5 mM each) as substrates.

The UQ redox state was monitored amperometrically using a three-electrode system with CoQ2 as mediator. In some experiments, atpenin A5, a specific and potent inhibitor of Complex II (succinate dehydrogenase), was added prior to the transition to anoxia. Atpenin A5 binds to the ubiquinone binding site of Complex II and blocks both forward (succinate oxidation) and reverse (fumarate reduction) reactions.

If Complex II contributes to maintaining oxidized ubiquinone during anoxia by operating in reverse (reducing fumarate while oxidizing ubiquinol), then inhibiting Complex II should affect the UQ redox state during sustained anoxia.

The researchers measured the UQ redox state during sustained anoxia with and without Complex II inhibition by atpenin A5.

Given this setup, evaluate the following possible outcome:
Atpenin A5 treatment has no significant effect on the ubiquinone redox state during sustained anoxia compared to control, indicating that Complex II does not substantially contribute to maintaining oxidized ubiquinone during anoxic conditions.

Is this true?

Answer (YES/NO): YES